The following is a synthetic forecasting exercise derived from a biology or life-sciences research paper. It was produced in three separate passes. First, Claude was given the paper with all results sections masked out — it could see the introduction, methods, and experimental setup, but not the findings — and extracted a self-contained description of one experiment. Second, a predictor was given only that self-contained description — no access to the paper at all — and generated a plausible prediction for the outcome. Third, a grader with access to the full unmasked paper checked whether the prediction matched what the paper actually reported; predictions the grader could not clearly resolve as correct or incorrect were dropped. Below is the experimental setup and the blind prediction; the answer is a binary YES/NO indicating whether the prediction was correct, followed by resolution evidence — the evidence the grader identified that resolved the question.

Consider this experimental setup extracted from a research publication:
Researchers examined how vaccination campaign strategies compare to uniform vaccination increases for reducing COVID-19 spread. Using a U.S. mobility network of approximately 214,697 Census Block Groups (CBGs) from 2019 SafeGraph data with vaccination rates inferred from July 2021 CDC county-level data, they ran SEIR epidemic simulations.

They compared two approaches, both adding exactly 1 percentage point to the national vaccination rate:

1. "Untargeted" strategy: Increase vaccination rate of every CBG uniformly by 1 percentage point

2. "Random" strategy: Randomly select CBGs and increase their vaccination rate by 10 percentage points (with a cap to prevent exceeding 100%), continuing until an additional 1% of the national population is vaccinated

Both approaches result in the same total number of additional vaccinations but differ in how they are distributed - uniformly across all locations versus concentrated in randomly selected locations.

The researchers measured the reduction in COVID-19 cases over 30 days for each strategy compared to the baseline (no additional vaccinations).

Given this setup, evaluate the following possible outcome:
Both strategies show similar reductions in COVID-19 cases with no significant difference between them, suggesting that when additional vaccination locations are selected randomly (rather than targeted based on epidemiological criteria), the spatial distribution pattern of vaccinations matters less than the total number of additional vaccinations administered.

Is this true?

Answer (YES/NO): YES